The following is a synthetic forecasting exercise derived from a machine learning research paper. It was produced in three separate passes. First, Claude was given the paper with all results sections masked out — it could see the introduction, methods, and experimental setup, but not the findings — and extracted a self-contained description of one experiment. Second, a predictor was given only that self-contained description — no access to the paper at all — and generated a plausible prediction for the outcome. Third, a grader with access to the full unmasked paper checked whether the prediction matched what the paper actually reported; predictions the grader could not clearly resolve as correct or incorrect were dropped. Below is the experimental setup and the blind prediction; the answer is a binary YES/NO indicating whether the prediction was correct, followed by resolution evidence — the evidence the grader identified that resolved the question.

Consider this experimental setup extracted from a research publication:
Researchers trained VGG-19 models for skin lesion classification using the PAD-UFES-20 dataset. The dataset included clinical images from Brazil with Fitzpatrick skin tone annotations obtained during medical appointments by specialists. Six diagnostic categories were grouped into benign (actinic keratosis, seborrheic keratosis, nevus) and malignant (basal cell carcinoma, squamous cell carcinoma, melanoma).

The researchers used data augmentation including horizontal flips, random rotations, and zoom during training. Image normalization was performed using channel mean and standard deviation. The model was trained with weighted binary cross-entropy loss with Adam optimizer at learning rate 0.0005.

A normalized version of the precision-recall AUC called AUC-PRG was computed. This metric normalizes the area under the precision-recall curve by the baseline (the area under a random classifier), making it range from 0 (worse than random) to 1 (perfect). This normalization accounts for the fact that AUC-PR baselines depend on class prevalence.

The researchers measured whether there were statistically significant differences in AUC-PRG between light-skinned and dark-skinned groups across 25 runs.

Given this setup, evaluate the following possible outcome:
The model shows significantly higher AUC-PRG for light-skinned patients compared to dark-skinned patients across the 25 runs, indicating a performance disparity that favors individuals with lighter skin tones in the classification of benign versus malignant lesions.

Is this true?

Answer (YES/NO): NO